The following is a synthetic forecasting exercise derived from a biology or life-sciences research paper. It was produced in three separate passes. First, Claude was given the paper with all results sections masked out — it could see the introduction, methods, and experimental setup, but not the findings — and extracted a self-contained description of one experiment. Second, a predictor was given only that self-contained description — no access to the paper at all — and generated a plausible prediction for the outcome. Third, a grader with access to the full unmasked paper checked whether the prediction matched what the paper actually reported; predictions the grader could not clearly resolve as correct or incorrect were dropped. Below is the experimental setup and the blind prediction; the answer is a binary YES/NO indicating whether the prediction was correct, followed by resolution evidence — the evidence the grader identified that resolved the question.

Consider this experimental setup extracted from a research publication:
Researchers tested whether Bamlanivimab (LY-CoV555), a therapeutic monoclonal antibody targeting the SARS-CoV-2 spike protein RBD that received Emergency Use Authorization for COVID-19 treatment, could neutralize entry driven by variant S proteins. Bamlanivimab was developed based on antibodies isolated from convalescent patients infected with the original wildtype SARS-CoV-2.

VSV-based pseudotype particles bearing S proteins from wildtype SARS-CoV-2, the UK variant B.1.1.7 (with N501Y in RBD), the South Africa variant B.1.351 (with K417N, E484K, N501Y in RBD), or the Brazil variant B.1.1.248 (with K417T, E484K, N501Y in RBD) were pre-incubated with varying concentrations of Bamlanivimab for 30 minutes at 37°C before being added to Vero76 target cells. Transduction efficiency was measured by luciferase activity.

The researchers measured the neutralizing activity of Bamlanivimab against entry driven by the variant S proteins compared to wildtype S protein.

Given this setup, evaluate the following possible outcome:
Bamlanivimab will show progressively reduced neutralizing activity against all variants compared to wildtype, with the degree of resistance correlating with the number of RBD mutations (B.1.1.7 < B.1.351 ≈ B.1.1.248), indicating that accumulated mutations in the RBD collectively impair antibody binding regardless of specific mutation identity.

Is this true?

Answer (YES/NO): NO